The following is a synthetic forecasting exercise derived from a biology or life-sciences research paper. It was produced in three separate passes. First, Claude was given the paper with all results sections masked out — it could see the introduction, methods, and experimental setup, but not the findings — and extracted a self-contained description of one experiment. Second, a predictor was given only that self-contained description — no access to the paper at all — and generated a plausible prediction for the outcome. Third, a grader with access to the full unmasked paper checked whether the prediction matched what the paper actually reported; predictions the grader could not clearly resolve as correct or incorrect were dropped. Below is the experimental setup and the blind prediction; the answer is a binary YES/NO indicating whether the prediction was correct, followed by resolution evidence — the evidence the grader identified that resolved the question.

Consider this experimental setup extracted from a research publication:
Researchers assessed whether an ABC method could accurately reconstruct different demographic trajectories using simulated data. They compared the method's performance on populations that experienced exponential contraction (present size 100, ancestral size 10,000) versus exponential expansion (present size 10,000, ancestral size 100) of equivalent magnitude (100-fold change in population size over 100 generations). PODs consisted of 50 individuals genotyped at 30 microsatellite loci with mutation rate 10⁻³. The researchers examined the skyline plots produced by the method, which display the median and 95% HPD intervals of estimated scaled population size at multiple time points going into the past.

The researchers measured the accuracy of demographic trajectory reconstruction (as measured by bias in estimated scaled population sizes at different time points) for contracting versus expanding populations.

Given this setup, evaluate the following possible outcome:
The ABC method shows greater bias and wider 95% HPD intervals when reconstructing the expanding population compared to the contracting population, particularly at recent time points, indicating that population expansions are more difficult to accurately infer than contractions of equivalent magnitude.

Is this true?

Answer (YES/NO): NO